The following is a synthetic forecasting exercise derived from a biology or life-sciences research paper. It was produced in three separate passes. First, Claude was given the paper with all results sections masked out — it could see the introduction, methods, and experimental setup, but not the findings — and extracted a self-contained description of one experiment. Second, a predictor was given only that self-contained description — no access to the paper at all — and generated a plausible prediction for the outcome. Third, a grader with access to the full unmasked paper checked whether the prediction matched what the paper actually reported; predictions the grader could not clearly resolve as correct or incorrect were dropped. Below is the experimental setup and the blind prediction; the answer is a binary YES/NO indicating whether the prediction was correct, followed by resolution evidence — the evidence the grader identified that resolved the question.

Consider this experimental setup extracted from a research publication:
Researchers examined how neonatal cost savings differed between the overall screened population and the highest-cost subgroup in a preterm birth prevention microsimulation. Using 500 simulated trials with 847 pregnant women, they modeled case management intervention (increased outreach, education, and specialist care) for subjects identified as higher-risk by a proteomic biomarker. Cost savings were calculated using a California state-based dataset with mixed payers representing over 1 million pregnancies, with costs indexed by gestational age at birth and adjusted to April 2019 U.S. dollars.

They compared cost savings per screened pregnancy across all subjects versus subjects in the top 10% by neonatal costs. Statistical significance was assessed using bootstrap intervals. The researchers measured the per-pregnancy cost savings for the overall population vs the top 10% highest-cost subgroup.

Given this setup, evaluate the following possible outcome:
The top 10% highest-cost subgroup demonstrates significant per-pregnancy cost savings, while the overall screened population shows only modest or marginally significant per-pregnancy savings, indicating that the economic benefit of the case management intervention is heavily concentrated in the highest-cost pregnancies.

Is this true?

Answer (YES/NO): NO